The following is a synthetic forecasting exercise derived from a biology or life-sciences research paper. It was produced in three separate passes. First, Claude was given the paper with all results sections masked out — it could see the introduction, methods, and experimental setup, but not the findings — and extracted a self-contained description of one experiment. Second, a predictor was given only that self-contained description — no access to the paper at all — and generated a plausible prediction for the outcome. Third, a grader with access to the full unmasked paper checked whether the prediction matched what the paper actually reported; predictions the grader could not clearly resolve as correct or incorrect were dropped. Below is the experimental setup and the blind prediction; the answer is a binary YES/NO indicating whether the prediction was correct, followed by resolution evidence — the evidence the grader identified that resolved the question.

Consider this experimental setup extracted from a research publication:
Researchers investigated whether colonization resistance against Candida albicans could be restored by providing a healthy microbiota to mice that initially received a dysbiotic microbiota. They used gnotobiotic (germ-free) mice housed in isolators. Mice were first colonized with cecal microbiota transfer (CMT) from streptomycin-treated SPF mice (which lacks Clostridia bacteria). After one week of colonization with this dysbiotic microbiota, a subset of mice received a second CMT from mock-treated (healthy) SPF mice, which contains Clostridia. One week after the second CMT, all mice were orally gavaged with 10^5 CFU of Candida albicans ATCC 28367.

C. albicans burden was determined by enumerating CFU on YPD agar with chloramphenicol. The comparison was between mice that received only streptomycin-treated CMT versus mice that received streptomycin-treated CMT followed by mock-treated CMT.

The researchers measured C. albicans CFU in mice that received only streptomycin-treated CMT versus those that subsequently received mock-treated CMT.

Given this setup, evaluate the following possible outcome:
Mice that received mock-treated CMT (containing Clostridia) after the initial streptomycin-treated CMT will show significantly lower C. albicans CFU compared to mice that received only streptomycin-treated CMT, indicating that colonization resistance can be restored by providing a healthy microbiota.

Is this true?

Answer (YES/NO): YES